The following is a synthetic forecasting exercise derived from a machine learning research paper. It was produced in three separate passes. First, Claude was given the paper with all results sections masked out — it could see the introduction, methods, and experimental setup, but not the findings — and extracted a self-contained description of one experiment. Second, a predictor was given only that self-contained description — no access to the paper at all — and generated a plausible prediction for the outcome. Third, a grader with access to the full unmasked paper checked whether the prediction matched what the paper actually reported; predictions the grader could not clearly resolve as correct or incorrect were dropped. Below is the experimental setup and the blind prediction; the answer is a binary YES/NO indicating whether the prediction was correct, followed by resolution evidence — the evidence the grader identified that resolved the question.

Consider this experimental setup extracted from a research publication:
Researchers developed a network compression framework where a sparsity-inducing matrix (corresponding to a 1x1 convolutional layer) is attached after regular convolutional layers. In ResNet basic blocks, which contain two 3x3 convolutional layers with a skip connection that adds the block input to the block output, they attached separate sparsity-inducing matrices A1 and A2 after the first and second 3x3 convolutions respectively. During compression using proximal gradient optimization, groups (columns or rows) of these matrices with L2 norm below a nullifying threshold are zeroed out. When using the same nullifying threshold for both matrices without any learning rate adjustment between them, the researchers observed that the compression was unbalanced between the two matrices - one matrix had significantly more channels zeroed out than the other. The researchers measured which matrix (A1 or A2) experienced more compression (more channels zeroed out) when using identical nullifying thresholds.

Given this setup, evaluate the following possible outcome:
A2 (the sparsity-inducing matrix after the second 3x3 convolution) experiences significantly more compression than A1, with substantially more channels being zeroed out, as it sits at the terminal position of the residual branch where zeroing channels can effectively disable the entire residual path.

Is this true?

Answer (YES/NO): NO